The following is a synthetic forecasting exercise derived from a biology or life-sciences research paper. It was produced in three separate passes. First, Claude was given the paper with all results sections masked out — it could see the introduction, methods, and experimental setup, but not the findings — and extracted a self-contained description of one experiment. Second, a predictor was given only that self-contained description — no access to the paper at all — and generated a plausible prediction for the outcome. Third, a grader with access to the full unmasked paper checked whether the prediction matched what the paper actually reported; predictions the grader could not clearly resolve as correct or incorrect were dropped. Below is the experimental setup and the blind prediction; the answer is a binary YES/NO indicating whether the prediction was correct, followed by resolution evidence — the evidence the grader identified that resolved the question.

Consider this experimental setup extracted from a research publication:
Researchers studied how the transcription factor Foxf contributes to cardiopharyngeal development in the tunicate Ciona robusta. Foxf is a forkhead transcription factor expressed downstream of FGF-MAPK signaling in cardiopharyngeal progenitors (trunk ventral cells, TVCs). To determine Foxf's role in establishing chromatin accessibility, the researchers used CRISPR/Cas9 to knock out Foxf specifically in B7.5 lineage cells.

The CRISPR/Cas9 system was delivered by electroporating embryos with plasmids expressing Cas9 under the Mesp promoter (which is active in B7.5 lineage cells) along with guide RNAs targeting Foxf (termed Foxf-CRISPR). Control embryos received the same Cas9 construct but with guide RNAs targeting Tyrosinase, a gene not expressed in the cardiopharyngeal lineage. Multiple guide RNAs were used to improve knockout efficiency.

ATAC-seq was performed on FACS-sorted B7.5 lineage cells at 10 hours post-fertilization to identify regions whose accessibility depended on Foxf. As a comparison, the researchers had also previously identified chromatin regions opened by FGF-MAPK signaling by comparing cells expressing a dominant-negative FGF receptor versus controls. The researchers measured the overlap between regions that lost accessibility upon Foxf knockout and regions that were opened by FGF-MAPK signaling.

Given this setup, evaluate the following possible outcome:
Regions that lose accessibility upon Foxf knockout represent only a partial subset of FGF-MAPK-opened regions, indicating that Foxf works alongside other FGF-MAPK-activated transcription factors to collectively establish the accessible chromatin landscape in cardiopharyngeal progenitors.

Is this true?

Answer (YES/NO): YES